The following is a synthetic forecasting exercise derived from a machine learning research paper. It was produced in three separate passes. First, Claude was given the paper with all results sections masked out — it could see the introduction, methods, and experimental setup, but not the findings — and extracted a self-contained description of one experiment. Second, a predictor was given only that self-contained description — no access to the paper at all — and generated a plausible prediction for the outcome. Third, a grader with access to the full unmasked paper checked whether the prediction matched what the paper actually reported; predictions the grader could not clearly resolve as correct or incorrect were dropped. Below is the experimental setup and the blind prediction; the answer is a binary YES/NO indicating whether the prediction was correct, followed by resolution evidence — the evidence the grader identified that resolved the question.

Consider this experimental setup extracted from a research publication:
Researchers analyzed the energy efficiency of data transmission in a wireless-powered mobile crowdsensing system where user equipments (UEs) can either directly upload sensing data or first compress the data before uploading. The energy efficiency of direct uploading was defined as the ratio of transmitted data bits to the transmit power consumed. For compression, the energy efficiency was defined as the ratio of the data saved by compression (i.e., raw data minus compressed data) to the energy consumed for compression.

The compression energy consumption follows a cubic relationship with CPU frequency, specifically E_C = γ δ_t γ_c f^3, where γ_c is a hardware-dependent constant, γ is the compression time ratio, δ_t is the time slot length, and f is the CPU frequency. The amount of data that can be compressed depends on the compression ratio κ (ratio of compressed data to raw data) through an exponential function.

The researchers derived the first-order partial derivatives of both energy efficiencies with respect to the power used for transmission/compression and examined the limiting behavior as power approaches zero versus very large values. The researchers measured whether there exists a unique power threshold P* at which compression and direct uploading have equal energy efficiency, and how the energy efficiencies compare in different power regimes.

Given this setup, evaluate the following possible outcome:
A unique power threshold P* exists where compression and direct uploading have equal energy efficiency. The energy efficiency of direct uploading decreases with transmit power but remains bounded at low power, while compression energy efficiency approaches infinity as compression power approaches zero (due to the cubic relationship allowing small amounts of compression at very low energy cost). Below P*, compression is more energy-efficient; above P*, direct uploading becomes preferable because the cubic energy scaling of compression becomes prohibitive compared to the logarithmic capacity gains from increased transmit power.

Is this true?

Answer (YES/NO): YES